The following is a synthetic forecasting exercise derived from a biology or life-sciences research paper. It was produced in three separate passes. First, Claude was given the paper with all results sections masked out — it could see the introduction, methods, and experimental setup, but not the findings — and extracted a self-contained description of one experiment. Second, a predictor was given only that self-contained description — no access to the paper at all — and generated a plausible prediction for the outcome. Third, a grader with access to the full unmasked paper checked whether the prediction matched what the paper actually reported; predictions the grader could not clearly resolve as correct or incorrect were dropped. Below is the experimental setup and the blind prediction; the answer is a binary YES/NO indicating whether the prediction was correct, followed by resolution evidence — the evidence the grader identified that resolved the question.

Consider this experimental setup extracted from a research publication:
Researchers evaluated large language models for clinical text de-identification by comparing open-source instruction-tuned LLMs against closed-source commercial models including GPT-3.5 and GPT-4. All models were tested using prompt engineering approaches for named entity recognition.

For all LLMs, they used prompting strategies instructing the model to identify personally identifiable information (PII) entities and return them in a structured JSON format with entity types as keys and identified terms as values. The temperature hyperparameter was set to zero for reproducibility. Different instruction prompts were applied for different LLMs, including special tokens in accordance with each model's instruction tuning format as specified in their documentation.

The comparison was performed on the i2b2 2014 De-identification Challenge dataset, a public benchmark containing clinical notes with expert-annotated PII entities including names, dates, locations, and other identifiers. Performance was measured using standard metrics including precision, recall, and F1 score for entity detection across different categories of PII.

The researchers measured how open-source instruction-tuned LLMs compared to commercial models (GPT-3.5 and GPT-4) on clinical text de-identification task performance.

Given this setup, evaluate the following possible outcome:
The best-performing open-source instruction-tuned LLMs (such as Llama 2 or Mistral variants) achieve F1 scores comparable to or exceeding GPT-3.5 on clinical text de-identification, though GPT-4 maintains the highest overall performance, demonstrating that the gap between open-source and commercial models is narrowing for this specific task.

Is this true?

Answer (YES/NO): NO